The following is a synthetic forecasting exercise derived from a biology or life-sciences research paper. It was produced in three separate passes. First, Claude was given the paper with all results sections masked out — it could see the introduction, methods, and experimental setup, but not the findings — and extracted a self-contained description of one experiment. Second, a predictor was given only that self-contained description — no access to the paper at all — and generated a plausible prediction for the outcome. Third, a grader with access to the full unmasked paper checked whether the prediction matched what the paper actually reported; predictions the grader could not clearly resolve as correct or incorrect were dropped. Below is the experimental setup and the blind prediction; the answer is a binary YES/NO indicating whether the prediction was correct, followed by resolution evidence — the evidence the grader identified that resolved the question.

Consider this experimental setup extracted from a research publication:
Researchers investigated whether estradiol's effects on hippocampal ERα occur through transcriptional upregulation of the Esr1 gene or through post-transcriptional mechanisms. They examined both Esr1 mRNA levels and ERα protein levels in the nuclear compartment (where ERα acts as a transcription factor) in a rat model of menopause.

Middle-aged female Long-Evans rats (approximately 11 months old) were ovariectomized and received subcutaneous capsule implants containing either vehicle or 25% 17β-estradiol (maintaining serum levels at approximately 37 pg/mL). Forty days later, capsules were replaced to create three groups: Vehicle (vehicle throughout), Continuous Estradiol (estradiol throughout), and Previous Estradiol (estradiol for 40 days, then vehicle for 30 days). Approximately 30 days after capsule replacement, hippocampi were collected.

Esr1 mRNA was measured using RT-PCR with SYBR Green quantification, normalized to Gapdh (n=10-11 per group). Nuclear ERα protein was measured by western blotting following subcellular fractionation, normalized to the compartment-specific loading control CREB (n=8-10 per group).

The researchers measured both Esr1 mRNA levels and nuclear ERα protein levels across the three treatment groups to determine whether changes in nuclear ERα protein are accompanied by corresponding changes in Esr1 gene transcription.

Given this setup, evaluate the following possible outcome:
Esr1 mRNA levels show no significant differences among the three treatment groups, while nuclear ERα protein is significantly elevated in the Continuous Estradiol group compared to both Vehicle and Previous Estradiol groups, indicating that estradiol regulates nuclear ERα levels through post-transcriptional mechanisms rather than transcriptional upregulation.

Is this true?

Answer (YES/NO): NO